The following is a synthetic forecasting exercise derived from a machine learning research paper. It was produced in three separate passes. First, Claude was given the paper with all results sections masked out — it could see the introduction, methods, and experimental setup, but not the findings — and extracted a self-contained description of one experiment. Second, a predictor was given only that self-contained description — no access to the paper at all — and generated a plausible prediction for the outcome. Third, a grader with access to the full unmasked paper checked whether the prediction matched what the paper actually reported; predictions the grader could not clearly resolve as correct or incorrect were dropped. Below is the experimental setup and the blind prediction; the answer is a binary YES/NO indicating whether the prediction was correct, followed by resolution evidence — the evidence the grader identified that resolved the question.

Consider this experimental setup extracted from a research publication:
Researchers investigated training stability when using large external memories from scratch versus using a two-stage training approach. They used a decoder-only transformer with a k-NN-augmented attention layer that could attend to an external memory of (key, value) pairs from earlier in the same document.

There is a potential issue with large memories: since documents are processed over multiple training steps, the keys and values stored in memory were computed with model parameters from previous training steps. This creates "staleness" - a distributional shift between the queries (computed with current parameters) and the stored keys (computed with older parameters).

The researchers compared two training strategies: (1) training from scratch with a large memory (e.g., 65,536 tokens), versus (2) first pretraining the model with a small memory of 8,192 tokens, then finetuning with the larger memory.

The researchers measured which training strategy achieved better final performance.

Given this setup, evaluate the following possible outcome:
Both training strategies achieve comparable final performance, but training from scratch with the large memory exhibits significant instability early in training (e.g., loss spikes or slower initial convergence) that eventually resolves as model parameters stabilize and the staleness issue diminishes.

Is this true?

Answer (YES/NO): NO